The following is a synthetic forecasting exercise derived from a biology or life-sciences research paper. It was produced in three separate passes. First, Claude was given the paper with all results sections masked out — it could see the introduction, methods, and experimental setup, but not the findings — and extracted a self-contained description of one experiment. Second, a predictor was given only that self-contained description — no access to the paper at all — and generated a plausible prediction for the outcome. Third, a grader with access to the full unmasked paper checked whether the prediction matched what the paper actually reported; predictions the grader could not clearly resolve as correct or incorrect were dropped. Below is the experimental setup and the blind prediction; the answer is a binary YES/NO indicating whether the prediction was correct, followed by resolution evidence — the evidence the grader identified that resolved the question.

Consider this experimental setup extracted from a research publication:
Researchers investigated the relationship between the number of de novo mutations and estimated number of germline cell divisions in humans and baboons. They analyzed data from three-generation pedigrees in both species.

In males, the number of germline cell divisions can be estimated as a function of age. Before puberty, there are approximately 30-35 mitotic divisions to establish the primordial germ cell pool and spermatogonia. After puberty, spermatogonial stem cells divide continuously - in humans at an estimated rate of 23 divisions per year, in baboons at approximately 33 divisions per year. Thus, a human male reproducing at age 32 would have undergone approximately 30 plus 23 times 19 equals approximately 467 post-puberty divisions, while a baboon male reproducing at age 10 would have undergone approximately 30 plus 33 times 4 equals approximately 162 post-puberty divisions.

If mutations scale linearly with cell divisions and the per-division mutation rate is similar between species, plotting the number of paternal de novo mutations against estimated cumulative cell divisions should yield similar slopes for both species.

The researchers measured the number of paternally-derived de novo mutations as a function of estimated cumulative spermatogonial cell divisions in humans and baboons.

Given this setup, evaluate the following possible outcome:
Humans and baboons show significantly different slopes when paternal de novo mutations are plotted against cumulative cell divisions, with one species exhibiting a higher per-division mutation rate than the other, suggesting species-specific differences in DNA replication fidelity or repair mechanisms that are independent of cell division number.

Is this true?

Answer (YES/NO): NO